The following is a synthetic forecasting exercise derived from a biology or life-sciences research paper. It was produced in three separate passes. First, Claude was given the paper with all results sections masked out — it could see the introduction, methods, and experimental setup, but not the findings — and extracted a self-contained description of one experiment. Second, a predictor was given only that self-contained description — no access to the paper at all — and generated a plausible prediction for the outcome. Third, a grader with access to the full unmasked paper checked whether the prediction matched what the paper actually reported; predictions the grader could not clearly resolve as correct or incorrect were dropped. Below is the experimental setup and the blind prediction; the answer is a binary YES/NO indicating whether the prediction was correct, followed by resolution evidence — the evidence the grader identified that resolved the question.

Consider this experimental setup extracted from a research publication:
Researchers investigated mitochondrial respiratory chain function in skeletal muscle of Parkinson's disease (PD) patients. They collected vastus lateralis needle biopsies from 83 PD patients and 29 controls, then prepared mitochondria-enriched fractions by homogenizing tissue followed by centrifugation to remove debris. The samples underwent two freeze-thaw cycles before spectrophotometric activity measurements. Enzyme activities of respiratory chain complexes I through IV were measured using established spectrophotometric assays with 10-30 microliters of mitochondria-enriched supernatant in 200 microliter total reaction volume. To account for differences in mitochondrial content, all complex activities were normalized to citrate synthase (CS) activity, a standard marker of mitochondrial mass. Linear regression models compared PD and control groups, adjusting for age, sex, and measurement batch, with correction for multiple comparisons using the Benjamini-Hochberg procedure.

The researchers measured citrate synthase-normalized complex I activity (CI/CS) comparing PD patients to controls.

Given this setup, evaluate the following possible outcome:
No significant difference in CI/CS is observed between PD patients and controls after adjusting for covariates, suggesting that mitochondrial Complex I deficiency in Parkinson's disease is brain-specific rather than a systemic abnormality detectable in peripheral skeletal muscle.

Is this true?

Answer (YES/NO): NO